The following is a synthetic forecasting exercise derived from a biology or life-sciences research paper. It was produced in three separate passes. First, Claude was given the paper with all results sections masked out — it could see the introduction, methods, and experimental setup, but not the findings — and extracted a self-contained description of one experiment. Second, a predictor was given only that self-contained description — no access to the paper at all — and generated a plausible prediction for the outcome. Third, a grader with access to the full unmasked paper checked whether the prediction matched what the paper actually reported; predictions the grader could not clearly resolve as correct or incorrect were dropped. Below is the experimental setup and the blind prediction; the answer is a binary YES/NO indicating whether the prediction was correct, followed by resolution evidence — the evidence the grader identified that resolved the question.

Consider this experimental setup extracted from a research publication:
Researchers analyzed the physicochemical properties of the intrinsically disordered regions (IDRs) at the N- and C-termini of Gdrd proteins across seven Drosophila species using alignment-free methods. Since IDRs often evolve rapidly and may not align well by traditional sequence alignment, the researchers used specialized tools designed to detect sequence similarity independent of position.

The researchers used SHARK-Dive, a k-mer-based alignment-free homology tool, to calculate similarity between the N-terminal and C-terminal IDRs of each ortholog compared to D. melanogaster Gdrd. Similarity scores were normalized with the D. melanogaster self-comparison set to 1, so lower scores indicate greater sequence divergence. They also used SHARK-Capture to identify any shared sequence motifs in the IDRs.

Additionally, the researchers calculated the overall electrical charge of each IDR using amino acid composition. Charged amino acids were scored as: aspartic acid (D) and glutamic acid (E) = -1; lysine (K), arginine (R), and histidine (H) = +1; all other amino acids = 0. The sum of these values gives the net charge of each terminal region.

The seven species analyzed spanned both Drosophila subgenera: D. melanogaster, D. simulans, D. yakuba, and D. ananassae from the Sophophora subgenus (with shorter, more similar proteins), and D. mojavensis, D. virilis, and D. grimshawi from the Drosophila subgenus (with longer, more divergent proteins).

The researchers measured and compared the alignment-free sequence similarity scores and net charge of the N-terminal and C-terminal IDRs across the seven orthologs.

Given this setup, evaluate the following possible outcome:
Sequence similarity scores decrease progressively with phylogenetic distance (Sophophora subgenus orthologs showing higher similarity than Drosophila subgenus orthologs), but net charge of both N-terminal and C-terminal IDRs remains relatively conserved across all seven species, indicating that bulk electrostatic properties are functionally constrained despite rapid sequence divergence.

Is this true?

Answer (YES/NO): NO